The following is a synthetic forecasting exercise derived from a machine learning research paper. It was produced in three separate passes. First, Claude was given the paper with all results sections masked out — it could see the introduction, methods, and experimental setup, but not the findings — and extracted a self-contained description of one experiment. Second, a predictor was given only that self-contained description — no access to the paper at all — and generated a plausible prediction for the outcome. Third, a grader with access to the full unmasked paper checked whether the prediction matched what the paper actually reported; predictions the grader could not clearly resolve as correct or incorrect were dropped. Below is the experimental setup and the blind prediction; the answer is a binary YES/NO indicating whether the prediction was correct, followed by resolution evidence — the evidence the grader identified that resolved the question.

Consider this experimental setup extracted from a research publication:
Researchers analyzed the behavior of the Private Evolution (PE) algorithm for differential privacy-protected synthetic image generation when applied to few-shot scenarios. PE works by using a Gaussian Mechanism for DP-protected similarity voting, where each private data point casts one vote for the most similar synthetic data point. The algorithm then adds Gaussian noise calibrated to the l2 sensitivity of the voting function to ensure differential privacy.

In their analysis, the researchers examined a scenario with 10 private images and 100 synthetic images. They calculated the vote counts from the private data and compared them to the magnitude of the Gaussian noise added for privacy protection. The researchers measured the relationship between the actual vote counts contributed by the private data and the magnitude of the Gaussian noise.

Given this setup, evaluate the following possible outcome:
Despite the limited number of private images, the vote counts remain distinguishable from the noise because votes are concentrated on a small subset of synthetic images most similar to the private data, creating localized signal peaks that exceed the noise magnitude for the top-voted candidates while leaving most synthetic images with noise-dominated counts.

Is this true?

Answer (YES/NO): NO